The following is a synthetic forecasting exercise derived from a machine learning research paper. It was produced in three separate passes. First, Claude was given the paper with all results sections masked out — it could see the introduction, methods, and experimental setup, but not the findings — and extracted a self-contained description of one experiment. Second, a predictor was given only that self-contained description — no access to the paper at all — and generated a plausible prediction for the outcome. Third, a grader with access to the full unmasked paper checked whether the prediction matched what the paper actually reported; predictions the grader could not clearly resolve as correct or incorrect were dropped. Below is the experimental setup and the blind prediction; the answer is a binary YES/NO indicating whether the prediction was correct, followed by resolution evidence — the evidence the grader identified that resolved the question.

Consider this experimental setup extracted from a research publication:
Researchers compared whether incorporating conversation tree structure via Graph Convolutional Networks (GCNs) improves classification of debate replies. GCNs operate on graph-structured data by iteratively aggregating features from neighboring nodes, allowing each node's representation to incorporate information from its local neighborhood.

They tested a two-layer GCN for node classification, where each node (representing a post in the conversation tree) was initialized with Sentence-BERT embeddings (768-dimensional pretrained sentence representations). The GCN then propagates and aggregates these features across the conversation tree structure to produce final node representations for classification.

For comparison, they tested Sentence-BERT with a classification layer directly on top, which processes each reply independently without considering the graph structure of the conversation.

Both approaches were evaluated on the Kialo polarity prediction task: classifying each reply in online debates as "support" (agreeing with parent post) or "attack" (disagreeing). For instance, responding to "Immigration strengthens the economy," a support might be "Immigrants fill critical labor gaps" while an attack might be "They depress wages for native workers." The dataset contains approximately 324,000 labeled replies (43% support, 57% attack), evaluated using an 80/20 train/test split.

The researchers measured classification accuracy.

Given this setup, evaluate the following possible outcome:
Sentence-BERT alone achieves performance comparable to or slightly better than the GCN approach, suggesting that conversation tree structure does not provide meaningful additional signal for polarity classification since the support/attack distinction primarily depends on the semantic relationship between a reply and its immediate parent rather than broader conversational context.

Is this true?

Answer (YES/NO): NO